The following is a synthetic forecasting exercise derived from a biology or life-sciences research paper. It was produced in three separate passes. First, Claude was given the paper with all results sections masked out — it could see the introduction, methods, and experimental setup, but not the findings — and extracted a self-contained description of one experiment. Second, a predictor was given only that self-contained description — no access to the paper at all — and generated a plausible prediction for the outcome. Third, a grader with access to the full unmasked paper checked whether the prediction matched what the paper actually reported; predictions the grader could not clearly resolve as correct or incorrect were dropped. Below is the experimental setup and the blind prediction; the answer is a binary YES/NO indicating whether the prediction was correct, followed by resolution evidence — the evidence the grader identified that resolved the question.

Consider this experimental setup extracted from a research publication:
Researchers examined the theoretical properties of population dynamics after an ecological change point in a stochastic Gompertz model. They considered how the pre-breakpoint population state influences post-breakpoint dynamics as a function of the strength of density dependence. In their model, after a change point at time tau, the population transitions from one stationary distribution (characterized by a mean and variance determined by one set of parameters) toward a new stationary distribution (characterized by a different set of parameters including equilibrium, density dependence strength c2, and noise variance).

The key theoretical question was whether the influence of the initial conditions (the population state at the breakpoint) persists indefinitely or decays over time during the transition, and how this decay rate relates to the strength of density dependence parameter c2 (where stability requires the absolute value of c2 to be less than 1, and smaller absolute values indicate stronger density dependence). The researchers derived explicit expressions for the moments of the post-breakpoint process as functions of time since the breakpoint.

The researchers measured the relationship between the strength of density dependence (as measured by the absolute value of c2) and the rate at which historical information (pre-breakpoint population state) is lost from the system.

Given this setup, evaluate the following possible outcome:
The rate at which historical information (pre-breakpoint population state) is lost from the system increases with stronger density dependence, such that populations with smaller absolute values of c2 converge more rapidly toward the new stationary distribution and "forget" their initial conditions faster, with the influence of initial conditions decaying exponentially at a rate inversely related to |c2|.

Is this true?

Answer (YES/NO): YES